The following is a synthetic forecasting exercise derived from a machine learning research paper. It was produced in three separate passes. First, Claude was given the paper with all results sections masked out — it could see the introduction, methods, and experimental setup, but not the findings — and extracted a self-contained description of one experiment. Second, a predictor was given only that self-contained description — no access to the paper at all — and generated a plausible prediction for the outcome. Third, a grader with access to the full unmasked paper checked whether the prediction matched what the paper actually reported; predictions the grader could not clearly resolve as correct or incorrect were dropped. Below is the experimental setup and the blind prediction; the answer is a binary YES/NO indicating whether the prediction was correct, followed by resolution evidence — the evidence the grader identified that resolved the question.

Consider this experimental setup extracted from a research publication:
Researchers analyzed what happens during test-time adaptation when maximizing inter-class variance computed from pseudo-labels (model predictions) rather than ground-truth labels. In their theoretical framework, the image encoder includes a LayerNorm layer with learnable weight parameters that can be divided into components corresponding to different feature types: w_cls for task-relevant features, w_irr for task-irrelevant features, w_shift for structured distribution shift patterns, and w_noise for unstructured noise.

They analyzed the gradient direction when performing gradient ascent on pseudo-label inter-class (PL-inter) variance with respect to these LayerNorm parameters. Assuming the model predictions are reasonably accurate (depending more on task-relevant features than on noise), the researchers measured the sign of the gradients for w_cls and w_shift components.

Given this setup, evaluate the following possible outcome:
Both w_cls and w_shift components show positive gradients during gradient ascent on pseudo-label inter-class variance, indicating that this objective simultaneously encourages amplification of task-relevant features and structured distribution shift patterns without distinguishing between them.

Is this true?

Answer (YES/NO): NO